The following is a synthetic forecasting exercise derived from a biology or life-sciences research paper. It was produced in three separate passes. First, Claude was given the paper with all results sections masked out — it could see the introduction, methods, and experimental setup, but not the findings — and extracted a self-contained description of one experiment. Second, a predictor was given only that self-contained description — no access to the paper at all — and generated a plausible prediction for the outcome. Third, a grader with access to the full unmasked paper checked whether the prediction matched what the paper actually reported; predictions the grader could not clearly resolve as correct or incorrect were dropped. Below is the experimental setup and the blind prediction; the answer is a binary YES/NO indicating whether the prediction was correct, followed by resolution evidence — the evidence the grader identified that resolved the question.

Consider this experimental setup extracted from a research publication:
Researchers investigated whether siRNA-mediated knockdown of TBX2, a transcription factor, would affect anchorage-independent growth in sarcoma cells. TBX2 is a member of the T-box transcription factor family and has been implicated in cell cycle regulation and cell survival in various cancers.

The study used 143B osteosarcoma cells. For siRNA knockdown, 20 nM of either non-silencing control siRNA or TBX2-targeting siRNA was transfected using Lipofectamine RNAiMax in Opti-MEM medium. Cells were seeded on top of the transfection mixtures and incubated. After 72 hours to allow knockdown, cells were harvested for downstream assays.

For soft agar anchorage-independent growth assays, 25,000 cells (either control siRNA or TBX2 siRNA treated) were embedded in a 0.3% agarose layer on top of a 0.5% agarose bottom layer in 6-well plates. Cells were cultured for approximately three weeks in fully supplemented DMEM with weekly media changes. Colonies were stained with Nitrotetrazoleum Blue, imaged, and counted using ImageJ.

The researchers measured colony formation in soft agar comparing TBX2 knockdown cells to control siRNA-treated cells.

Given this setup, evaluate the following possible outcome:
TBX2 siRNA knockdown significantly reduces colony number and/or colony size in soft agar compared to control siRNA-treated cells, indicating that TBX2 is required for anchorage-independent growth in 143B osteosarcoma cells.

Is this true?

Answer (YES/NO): YES